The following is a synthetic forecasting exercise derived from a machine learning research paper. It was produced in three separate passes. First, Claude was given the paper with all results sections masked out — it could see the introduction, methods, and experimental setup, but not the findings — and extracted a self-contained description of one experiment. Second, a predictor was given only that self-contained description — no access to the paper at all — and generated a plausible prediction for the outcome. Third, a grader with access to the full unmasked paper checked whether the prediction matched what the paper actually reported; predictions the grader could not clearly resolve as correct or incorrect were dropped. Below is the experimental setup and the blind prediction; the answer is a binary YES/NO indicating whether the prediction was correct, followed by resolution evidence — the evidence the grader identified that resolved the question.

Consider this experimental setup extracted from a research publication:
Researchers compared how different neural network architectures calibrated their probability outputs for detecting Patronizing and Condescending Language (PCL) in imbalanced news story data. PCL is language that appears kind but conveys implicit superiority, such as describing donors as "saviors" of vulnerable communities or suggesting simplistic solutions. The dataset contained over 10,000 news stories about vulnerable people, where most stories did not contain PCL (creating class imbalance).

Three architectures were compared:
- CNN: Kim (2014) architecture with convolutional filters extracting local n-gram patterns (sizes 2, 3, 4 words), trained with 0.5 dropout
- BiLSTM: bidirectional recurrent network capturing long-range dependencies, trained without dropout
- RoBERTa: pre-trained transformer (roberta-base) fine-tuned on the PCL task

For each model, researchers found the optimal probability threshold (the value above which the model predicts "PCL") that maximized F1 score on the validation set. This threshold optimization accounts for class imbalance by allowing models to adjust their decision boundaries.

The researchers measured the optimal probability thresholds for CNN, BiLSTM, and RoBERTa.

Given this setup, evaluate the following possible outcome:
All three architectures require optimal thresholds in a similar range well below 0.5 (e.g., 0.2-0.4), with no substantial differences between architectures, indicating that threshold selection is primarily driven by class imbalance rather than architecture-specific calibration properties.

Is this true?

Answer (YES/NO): NO